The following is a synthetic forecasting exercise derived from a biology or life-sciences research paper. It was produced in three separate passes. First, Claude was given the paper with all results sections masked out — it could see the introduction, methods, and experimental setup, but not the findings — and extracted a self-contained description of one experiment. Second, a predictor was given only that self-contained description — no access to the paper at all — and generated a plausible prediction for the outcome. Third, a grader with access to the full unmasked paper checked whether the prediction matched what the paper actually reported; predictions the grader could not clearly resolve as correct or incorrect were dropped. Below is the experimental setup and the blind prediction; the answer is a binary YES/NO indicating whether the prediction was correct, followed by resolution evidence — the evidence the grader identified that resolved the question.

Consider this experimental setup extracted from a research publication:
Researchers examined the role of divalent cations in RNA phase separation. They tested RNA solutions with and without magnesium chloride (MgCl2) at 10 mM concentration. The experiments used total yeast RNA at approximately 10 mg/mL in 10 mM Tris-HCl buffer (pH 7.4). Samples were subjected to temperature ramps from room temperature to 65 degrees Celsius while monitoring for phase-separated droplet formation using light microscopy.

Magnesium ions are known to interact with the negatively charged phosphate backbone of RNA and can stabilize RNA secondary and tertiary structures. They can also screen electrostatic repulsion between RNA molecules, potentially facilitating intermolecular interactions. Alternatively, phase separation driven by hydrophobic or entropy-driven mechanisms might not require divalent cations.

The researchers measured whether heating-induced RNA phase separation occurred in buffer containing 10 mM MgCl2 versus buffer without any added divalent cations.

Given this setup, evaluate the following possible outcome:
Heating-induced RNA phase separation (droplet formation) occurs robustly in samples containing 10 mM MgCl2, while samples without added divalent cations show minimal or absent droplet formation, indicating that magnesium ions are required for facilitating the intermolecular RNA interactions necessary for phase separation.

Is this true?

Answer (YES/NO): YES